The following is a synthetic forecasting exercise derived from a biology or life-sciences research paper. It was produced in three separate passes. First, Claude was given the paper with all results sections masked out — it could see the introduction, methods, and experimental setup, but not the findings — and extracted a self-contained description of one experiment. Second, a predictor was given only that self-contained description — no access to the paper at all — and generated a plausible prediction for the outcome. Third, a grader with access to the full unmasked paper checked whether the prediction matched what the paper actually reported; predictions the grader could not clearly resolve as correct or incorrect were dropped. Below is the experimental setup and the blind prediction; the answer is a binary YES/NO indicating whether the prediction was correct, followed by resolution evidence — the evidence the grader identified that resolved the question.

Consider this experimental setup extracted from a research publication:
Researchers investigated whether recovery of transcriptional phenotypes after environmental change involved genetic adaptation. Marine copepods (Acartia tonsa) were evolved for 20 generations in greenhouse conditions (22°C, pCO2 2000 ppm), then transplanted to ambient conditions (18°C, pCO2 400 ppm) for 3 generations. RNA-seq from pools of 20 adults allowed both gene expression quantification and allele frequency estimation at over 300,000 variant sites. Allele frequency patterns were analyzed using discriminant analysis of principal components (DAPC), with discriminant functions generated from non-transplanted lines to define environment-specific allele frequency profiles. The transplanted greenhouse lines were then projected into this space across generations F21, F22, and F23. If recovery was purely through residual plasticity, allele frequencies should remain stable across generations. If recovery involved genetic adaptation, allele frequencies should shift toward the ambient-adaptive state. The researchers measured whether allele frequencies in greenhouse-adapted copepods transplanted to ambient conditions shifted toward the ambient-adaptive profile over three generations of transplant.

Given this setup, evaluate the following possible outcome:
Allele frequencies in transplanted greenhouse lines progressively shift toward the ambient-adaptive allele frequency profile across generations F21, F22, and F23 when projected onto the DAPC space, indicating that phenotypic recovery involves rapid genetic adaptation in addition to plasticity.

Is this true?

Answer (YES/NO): YES